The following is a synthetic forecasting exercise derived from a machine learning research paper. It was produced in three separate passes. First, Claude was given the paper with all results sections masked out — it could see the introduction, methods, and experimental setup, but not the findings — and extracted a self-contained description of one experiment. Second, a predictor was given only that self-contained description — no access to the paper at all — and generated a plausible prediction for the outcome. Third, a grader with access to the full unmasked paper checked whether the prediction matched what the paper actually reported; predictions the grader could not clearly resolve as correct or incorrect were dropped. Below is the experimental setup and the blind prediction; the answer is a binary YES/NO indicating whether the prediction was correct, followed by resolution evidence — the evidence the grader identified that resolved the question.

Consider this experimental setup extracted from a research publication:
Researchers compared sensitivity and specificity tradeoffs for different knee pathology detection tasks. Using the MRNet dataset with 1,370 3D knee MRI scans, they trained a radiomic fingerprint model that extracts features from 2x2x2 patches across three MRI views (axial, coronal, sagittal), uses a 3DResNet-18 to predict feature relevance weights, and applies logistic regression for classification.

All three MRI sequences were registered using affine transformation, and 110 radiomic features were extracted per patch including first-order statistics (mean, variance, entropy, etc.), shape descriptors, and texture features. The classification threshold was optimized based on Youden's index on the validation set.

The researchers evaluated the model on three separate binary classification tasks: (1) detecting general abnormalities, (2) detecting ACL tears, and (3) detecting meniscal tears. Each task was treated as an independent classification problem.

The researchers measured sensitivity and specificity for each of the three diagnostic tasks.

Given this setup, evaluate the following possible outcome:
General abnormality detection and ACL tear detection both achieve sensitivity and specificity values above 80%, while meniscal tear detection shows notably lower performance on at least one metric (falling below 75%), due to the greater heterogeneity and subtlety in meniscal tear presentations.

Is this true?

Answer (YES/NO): NO